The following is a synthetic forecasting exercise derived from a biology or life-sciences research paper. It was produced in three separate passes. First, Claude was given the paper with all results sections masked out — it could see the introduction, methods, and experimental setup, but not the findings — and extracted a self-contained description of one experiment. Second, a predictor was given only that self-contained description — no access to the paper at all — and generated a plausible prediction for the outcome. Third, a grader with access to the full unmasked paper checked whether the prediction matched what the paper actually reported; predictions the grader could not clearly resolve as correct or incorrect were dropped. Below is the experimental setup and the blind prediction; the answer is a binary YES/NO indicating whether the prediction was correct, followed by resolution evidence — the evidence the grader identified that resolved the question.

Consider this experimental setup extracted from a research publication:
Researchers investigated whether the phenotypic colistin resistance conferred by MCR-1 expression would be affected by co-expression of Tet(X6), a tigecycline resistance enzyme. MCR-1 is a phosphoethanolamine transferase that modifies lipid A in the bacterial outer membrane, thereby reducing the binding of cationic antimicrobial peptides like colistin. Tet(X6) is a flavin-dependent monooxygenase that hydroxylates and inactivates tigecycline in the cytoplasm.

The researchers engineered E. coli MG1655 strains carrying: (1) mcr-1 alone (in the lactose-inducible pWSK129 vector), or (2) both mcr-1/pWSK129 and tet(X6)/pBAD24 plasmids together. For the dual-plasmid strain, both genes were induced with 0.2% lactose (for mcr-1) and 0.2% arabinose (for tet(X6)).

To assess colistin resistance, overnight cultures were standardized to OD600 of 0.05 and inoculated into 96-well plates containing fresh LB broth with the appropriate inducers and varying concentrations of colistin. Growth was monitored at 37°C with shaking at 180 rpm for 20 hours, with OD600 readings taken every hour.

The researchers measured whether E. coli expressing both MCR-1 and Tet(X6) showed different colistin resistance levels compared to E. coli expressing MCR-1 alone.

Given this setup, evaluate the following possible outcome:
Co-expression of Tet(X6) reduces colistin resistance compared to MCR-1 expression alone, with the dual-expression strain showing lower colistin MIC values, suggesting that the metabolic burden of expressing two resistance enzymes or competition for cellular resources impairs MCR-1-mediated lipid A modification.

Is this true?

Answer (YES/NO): NO